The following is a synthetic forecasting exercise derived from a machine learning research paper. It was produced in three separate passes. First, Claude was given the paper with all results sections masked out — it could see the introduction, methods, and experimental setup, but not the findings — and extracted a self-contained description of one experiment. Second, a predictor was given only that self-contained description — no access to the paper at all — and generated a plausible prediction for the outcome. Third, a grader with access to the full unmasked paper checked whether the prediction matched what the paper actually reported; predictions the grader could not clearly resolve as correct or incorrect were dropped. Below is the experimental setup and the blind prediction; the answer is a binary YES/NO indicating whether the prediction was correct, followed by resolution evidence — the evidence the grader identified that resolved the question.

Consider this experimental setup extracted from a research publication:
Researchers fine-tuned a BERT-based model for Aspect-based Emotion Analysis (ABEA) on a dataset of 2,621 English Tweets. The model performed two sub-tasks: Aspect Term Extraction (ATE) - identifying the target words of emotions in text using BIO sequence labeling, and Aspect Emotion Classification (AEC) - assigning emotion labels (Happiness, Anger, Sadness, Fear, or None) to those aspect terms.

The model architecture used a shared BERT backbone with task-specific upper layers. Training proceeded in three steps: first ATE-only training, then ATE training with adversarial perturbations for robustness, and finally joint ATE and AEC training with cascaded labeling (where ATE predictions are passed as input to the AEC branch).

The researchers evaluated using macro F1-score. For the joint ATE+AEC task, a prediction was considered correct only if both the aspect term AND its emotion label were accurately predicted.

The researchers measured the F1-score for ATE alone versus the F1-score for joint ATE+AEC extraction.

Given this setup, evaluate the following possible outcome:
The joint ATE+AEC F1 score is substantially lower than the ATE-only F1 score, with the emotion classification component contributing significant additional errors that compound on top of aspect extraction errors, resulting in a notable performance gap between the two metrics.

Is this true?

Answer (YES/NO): YES